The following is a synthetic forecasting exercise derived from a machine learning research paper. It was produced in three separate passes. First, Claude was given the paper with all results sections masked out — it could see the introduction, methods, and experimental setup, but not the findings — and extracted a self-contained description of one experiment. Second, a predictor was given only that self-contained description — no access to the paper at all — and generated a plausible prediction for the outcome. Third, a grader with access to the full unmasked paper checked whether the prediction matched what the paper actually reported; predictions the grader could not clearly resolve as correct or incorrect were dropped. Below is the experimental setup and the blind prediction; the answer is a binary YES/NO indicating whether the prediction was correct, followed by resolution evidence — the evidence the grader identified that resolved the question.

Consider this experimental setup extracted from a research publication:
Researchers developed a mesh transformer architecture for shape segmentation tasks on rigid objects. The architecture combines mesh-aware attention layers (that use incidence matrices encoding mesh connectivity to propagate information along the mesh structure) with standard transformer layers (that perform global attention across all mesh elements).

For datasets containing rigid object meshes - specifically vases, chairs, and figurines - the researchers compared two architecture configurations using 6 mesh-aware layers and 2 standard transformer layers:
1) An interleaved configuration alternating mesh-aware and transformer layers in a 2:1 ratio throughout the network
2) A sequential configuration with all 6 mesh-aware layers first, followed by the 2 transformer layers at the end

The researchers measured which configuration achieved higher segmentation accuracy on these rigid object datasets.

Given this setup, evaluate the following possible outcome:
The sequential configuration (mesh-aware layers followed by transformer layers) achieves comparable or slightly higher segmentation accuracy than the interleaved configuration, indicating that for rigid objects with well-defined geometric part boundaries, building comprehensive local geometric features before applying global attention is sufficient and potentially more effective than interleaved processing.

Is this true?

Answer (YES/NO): YES